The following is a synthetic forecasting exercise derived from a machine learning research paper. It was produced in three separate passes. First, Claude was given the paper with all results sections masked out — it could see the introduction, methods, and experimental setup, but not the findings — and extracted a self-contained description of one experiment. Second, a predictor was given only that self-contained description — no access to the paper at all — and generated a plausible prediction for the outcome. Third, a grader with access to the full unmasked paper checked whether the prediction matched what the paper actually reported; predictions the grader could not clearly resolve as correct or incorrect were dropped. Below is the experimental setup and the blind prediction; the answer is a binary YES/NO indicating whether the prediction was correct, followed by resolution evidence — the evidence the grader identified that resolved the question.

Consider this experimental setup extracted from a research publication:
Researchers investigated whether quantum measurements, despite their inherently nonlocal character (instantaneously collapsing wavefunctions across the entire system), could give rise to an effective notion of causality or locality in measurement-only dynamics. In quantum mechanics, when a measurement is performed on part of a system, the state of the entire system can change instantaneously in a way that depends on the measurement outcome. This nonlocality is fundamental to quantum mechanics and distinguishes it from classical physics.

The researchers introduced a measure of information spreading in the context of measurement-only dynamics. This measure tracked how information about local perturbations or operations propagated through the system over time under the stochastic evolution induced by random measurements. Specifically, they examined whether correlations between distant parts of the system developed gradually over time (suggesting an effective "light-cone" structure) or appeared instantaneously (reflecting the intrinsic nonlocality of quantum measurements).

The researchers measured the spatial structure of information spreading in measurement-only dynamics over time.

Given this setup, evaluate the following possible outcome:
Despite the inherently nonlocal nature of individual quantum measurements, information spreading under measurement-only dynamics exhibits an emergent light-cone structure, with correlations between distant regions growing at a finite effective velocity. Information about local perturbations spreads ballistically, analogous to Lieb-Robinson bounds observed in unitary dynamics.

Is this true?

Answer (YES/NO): YES